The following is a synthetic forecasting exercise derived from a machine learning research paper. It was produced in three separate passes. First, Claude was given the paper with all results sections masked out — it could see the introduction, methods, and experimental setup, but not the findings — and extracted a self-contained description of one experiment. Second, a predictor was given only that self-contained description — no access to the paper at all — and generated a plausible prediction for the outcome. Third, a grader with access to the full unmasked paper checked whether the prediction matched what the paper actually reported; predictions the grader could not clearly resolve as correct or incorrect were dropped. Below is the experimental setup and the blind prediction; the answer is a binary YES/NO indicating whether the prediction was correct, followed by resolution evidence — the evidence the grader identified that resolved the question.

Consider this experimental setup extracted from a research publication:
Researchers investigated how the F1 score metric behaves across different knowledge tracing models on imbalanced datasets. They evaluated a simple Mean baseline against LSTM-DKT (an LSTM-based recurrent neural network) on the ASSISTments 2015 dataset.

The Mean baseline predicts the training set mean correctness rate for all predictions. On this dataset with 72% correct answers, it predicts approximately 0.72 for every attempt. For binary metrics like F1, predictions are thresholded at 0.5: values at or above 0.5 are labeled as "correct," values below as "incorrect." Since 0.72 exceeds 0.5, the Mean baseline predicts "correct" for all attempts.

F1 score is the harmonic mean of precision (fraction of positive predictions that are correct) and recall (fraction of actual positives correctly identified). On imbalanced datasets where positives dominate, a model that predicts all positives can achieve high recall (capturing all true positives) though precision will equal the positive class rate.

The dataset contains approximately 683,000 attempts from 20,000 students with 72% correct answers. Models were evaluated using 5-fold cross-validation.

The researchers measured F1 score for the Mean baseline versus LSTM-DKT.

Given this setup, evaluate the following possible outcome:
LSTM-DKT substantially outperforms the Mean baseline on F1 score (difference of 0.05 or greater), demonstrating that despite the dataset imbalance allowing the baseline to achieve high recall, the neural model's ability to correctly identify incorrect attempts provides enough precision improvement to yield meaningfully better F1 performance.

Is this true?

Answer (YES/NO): NO